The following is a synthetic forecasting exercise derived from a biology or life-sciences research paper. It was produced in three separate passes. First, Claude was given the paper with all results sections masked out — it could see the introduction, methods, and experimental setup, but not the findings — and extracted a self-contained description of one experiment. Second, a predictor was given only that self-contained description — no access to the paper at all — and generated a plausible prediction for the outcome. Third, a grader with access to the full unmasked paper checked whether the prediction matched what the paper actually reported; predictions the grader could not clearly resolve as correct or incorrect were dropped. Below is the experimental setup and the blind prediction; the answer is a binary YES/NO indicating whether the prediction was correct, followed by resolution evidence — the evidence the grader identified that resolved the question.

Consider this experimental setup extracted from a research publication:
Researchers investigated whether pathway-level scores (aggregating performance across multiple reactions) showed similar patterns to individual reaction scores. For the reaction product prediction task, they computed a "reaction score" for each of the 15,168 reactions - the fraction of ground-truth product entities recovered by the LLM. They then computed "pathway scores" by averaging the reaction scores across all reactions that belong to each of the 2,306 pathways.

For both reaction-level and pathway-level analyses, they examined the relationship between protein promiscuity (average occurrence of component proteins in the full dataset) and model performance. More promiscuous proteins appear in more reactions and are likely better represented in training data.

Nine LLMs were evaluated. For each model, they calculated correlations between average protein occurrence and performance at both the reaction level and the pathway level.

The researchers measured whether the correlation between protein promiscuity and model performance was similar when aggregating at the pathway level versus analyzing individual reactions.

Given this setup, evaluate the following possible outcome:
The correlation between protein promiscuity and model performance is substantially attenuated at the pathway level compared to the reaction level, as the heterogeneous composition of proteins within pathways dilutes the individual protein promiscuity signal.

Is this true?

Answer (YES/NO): YES